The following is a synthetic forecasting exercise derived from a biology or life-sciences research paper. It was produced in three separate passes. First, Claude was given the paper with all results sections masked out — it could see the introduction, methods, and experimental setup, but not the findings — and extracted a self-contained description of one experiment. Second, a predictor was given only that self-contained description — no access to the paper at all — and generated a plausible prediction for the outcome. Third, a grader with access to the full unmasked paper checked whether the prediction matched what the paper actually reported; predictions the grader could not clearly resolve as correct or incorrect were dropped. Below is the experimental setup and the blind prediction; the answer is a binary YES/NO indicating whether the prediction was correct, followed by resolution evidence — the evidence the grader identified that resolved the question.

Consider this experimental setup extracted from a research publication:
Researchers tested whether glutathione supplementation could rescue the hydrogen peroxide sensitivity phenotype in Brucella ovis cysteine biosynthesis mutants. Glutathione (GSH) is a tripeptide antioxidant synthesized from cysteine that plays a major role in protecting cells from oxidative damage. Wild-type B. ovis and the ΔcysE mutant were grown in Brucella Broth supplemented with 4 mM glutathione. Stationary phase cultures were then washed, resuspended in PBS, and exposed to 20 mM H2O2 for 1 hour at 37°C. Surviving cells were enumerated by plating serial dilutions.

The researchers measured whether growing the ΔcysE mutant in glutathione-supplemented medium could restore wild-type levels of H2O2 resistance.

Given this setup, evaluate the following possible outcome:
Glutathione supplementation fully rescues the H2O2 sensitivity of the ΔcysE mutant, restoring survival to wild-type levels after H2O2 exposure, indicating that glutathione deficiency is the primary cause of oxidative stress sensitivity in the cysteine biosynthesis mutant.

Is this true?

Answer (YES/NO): NO